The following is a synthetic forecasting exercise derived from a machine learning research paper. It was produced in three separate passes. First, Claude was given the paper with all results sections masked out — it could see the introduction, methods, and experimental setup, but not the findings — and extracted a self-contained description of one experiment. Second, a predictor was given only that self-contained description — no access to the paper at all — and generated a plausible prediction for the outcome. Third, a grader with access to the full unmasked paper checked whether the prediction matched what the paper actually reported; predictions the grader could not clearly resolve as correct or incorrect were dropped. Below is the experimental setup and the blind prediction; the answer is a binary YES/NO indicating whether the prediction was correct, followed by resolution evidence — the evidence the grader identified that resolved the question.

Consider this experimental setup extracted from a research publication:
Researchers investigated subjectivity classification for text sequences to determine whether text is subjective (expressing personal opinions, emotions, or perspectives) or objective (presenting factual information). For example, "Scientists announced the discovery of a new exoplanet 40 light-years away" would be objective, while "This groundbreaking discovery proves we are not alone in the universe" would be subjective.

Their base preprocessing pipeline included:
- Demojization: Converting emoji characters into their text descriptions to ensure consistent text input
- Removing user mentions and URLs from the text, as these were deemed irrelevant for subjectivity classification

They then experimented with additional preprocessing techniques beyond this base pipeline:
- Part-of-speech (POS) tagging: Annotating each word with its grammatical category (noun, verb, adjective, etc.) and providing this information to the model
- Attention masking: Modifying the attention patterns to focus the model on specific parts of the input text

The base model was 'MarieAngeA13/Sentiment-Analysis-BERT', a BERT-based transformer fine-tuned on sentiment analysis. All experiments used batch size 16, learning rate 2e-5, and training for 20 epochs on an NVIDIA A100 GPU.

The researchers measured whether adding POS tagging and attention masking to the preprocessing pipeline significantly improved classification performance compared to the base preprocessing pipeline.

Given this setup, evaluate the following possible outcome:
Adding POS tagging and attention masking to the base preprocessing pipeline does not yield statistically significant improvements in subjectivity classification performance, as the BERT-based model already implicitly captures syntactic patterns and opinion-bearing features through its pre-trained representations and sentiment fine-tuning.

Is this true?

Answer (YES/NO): YES